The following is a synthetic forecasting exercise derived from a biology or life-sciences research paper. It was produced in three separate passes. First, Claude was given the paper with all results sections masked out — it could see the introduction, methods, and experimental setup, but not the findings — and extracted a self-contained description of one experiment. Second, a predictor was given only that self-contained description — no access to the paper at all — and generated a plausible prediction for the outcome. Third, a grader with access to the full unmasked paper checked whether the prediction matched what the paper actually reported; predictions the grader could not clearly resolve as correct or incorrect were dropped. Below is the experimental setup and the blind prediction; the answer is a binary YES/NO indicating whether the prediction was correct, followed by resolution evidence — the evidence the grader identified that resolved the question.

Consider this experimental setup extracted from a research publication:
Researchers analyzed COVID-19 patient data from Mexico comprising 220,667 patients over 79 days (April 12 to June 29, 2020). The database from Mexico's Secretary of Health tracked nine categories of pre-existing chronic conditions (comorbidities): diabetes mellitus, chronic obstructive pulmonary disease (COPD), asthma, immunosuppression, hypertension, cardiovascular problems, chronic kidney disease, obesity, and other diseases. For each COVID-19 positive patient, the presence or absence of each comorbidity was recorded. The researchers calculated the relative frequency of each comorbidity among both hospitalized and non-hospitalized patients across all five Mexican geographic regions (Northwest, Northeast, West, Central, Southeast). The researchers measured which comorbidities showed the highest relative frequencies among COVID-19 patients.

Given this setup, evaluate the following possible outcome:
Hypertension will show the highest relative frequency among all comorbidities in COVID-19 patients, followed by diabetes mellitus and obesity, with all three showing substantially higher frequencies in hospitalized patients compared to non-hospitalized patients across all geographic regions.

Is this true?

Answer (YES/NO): NO